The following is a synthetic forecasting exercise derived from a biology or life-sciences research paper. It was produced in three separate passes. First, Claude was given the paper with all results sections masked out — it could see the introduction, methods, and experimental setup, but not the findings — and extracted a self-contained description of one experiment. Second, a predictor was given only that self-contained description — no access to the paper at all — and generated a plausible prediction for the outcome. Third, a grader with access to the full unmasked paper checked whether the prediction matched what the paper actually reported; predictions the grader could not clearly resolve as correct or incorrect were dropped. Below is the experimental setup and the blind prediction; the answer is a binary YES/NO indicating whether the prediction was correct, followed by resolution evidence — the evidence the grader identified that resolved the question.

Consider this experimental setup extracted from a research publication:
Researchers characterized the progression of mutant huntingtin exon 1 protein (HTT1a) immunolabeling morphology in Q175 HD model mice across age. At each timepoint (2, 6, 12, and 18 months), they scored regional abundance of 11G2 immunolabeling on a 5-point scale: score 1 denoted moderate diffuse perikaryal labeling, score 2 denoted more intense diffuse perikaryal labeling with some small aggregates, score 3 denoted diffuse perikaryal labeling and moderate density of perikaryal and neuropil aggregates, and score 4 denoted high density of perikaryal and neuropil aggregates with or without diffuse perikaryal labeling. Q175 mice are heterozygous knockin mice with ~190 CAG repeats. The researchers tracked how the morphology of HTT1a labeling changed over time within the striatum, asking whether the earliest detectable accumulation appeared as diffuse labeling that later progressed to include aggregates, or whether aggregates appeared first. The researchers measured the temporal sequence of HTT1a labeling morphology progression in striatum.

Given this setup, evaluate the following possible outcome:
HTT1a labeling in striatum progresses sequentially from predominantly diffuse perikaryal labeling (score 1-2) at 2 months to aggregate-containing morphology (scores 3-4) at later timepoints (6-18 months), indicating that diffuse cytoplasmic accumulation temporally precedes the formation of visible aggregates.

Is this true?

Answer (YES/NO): NO